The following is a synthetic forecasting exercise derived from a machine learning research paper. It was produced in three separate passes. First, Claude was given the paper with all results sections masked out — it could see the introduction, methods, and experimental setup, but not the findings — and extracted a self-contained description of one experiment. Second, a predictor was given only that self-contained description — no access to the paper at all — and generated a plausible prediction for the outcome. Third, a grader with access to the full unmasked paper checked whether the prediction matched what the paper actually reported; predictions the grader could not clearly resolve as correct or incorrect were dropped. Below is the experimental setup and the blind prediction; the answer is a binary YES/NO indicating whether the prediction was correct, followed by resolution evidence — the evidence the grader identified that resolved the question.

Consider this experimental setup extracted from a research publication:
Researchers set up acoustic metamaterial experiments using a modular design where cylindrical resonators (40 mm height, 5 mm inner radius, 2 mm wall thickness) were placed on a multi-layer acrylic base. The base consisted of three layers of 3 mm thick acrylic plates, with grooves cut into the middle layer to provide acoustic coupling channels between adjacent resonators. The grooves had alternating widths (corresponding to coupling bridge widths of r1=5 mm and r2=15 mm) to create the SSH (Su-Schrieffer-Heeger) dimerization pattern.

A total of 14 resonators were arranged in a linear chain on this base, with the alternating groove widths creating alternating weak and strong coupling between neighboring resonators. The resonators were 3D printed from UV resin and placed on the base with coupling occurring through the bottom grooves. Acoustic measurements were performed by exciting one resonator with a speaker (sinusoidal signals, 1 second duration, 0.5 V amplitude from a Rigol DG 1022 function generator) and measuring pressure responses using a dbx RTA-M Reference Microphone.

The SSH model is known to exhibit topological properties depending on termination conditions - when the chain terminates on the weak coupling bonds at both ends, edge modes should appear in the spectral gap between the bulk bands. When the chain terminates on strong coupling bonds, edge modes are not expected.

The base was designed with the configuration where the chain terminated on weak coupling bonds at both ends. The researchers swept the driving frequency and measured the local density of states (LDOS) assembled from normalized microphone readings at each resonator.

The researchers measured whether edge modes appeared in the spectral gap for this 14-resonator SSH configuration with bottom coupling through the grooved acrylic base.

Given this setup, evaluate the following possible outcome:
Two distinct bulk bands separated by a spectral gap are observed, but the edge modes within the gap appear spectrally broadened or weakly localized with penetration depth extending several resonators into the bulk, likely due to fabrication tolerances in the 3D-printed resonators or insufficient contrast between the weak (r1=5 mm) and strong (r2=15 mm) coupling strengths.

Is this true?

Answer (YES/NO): NO